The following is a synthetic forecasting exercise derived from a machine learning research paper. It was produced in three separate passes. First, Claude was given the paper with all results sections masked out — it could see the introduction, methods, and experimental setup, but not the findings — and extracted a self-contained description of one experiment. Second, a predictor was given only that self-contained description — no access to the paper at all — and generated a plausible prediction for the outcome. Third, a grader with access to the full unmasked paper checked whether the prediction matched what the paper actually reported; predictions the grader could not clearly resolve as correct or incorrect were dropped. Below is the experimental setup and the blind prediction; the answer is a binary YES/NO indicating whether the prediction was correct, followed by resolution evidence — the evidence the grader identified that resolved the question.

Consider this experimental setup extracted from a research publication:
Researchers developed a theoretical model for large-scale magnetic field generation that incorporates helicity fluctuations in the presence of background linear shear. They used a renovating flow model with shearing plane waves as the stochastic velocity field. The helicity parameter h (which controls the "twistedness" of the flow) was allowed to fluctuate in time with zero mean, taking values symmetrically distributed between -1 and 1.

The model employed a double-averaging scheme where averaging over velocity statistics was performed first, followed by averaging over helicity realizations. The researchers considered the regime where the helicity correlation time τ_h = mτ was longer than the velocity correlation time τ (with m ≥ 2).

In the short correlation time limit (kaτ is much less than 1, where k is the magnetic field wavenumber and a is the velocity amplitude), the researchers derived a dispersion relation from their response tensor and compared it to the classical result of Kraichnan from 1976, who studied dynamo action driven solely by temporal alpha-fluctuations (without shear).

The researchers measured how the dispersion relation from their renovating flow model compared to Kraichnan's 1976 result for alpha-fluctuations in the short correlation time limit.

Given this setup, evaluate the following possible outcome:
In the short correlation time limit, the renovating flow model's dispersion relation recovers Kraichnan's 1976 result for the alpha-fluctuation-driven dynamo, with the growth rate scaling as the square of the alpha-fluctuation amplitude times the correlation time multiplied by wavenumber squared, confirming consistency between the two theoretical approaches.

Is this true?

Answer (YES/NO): YES